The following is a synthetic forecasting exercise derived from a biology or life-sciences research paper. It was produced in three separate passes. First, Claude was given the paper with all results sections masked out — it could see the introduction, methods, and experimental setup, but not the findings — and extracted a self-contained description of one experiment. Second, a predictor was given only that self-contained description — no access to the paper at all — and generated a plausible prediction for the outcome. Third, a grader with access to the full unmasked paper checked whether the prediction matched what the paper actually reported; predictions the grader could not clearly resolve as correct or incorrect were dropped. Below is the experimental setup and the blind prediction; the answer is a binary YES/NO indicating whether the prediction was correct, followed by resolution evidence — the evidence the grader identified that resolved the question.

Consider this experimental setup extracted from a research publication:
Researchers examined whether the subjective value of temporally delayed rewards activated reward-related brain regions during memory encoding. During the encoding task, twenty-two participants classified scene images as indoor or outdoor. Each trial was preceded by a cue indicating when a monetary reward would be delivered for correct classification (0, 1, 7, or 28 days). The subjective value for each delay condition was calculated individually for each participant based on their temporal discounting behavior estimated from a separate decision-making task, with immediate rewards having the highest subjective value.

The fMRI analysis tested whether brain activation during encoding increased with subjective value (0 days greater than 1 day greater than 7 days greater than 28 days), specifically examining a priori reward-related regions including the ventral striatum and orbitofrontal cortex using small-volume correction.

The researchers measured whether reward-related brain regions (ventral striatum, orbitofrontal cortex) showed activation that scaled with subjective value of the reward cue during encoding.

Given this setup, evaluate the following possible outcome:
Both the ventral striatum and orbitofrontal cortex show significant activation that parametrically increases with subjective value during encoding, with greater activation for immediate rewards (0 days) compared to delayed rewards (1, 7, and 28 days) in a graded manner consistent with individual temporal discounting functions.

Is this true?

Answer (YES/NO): YES